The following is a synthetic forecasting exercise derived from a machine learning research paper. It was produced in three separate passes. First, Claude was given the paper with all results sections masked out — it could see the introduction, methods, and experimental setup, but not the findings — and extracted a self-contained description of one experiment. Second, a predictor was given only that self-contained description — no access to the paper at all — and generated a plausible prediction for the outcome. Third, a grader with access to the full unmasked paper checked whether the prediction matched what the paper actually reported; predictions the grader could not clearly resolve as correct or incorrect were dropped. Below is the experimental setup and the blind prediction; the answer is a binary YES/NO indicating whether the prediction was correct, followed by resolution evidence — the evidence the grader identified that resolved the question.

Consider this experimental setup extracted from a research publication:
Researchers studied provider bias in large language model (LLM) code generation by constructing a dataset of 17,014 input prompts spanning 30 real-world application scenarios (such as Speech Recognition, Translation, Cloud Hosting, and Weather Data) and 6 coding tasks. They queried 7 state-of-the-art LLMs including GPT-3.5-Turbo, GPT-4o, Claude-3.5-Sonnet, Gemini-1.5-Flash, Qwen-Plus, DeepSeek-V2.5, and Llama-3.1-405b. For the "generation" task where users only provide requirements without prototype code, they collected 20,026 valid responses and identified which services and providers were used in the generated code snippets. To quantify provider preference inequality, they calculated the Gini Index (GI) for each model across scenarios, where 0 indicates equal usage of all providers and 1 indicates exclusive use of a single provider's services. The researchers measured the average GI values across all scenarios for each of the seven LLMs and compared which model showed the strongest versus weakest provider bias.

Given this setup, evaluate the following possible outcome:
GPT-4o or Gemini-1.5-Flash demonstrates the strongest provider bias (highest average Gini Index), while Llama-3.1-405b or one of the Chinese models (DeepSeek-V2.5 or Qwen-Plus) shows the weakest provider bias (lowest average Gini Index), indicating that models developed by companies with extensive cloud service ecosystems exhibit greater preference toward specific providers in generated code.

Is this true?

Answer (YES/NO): NO